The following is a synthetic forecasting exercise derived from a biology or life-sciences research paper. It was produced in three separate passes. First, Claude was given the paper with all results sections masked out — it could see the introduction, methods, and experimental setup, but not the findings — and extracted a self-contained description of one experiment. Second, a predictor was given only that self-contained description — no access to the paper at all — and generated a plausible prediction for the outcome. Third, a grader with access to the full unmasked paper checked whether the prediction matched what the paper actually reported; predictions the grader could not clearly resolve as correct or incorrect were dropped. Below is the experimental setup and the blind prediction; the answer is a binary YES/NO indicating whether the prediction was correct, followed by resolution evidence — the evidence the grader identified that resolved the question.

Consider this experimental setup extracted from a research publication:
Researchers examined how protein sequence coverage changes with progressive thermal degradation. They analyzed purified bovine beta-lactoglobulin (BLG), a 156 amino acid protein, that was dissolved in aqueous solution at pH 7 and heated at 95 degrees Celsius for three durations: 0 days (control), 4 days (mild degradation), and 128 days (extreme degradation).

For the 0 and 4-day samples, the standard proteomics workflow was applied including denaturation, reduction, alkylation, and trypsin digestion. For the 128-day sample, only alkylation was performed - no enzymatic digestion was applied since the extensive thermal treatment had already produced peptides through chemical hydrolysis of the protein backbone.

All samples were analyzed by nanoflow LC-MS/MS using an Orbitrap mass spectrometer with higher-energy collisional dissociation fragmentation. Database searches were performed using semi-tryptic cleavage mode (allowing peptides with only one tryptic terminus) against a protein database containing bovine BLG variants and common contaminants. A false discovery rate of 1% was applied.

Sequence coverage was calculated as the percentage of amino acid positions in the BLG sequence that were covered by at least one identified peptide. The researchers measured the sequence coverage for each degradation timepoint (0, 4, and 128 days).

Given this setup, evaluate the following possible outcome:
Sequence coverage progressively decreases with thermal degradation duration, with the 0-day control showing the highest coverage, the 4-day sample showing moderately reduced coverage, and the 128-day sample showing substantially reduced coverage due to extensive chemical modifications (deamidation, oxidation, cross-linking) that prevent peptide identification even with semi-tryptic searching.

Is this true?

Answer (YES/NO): NO